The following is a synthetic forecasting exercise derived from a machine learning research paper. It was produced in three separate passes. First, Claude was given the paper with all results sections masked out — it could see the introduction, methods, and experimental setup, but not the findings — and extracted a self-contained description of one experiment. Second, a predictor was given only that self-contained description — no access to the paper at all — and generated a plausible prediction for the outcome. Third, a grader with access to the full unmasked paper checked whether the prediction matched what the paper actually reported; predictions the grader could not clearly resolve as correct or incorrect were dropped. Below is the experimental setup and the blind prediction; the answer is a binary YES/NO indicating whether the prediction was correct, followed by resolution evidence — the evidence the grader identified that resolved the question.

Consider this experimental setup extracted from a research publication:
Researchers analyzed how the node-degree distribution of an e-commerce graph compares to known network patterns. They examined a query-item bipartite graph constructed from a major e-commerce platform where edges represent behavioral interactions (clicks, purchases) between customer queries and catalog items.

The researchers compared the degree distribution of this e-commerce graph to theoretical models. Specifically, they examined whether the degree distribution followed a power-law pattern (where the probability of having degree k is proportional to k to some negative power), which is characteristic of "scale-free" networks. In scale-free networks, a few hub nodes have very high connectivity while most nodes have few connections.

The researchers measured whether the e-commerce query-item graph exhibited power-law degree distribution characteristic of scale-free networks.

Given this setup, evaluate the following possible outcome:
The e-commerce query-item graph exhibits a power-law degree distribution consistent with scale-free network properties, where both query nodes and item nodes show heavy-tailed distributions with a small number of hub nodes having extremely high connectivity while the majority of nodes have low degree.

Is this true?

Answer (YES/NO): YES